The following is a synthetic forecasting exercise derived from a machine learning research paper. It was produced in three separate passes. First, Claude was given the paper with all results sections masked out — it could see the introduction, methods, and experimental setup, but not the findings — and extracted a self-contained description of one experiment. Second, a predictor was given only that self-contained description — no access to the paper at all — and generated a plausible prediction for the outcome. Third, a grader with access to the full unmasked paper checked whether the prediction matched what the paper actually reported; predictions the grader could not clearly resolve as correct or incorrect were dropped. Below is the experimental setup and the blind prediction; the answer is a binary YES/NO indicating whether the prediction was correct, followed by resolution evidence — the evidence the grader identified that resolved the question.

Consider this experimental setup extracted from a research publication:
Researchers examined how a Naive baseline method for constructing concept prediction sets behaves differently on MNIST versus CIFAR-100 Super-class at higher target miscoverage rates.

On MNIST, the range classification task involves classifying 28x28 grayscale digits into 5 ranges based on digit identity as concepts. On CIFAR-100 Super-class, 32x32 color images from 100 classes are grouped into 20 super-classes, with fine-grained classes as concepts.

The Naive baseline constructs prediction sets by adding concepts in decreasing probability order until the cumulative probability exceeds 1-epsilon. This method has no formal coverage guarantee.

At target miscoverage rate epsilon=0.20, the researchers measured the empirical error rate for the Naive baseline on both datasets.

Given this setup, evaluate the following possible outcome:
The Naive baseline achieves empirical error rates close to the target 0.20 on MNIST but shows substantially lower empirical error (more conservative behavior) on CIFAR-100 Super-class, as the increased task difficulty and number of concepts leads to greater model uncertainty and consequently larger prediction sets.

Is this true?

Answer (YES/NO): NO